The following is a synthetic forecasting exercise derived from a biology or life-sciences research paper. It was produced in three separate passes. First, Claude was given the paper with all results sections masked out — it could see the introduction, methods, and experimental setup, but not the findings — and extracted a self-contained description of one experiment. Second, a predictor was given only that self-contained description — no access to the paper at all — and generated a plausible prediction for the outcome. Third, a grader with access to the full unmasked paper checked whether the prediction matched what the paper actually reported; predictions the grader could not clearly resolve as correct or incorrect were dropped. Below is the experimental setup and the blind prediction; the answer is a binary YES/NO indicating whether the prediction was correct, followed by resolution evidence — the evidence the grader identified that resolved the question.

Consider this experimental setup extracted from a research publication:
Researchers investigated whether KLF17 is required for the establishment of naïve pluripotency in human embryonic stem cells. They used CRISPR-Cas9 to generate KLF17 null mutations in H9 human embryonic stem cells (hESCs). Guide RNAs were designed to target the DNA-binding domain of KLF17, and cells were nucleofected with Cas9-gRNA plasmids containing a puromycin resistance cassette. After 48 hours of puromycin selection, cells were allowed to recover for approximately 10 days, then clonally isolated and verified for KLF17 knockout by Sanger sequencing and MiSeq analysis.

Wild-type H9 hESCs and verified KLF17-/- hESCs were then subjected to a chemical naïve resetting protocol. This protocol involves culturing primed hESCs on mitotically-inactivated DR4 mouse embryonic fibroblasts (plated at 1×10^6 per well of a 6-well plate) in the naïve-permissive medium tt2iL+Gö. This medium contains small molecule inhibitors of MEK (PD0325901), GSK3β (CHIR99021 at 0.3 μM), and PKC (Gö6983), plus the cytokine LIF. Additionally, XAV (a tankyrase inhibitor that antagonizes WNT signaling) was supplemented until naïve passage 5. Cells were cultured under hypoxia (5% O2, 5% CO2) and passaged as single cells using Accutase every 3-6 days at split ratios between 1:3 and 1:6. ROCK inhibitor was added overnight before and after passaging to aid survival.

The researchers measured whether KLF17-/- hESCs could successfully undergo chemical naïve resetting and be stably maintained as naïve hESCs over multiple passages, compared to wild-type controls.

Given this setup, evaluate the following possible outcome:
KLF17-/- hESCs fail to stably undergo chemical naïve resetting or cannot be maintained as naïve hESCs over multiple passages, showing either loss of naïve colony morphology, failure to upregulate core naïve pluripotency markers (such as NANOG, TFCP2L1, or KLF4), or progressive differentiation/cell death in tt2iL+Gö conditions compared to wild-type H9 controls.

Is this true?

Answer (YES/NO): NO